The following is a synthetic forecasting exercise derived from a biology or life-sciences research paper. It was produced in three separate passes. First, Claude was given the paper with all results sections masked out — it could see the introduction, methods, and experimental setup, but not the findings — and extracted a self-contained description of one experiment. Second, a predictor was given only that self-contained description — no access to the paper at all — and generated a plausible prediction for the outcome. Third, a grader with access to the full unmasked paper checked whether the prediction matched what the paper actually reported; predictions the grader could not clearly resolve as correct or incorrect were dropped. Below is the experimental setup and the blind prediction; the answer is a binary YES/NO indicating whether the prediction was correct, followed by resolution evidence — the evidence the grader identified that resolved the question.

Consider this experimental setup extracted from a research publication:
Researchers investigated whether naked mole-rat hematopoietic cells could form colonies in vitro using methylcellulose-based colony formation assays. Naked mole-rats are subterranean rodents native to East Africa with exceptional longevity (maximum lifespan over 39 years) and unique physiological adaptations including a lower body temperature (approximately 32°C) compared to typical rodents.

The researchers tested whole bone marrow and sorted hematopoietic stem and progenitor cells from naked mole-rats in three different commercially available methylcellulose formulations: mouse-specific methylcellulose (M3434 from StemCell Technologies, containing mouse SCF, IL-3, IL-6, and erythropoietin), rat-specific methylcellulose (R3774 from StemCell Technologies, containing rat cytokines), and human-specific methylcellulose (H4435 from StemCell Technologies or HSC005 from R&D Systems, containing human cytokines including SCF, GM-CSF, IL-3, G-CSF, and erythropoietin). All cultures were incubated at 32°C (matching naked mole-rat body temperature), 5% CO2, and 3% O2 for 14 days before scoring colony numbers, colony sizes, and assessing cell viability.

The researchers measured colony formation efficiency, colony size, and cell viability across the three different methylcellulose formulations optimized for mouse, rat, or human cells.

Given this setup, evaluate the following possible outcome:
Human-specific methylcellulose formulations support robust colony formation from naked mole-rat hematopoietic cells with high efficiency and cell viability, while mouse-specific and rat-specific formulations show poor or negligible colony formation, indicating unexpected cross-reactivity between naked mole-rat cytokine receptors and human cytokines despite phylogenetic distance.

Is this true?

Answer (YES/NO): NO